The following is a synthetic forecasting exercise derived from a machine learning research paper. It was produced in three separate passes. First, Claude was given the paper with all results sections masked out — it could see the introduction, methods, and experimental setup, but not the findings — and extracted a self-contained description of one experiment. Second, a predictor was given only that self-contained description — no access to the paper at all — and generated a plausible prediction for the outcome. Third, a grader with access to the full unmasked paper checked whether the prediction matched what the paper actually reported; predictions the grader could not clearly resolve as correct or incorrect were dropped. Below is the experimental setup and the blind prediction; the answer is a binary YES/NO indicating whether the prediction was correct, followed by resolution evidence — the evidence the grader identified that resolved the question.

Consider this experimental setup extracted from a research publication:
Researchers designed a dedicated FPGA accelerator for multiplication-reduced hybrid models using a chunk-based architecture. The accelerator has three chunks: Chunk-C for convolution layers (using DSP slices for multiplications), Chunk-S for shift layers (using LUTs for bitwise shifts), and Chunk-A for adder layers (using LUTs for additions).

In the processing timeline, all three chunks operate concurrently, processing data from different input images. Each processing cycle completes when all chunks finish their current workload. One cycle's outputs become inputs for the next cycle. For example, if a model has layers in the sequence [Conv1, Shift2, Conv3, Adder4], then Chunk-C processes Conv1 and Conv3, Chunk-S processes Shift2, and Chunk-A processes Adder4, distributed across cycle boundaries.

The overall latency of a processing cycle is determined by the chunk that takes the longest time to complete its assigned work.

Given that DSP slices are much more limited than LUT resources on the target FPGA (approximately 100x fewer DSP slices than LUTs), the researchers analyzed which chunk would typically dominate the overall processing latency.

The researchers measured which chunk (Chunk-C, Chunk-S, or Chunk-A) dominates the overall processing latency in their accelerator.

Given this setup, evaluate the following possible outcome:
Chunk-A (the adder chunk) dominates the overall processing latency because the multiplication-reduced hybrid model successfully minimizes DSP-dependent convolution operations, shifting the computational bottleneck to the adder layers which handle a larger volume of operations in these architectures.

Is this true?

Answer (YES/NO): NO